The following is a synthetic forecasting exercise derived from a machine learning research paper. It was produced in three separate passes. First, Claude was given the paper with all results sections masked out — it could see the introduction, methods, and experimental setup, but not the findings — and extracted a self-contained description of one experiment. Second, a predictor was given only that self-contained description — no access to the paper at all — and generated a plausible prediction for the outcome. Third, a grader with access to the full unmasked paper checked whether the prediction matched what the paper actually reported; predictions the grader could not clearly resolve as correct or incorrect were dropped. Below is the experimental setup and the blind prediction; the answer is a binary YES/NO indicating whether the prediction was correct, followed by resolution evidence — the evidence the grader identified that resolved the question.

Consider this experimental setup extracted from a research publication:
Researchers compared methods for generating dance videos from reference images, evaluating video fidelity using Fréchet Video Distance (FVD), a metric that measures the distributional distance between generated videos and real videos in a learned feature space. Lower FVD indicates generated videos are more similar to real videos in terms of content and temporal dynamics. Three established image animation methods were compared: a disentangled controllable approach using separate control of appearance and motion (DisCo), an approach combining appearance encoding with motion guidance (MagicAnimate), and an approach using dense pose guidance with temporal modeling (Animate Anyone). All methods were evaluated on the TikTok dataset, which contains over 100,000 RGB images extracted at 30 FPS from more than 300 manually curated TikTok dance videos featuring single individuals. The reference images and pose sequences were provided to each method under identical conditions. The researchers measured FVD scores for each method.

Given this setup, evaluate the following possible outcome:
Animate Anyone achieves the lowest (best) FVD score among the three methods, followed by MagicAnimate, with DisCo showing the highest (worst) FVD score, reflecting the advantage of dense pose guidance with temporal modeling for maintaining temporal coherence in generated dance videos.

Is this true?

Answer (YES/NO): YES